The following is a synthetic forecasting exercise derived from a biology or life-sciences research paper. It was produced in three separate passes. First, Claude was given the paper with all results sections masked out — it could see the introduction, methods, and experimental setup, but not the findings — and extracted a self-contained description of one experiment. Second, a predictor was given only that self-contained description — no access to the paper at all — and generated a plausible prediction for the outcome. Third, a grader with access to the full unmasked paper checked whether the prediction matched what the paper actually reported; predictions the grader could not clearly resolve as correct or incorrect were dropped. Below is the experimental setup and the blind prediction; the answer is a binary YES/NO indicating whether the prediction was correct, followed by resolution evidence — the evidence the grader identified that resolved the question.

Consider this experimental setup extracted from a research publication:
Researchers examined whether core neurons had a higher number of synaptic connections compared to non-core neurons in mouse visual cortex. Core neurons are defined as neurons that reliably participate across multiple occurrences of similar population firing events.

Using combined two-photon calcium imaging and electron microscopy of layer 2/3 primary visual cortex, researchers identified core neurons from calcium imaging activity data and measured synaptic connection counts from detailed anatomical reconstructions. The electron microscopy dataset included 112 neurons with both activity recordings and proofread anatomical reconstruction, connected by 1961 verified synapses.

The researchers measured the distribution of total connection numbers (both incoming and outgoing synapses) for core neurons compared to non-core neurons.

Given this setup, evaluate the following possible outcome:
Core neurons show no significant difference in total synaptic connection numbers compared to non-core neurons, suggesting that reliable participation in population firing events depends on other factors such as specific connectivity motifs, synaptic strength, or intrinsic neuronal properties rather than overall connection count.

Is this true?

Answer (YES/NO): YES